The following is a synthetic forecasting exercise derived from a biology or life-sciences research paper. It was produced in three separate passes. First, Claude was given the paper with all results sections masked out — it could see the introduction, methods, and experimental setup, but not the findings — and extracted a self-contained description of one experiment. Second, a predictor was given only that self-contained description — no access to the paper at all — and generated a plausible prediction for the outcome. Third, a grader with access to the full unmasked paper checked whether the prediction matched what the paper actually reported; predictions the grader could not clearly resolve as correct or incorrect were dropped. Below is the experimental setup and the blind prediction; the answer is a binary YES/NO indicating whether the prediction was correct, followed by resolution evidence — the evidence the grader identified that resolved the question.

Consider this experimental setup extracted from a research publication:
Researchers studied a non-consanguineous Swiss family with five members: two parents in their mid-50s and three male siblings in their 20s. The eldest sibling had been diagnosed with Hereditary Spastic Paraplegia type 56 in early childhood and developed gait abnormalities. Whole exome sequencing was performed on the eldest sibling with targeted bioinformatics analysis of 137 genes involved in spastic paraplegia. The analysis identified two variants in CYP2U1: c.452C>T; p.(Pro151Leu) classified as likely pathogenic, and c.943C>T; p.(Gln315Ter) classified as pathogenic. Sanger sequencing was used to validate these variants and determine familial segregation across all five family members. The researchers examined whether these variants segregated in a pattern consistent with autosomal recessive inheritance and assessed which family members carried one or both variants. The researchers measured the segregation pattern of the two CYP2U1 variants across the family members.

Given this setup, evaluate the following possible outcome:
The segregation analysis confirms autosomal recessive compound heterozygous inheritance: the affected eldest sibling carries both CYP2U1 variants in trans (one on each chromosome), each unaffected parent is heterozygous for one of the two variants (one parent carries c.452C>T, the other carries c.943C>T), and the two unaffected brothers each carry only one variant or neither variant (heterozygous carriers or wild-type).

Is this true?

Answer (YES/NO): NO